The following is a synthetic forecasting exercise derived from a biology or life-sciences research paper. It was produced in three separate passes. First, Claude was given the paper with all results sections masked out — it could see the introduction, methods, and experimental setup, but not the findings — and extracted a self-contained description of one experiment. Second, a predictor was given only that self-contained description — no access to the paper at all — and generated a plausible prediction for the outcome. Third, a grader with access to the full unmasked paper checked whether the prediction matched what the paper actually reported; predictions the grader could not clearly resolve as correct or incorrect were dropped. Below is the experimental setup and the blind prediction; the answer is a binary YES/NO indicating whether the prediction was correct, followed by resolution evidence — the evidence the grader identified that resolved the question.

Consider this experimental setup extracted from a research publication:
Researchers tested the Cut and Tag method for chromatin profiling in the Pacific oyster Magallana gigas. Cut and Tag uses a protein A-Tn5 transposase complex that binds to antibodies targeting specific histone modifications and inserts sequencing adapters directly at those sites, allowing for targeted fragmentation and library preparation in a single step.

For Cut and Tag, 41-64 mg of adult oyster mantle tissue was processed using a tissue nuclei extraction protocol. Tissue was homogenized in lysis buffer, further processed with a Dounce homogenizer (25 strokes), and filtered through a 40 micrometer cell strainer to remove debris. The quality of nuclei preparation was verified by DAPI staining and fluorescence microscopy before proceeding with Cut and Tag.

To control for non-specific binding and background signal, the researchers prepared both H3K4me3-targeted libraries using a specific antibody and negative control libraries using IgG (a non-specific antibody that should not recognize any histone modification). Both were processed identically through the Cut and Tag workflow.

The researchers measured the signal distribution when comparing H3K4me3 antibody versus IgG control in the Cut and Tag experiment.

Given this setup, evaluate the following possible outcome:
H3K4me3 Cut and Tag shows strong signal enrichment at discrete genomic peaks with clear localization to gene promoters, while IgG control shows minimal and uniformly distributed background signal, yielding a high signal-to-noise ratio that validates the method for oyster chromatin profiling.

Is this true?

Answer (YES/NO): YES